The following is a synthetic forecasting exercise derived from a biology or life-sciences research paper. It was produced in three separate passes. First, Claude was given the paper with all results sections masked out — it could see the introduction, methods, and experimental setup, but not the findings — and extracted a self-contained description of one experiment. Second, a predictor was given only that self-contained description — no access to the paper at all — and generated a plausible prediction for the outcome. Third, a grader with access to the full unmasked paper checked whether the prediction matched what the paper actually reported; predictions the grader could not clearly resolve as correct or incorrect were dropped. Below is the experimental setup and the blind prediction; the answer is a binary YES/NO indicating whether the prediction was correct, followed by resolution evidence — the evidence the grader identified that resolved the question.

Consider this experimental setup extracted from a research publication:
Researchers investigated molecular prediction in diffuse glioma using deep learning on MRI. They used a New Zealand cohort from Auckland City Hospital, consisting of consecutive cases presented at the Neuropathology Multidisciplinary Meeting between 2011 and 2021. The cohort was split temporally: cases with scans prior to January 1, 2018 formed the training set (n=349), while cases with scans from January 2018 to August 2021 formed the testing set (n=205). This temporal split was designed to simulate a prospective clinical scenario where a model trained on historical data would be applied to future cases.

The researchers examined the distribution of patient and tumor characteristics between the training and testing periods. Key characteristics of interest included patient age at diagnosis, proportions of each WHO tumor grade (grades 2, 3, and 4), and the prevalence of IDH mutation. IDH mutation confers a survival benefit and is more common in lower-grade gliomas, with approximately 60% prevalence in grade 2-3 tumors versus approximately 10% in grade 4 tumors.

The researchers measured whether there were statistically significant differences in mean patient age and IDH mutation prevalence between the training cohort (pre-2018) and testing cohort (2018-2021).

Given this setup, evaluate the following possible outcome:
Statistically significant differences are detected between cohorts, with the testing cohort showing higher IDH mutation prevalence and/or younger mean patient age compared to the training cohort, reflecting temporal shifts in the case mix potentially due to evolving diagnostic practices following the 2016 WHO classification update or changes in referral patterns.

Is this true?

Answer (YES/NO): NO